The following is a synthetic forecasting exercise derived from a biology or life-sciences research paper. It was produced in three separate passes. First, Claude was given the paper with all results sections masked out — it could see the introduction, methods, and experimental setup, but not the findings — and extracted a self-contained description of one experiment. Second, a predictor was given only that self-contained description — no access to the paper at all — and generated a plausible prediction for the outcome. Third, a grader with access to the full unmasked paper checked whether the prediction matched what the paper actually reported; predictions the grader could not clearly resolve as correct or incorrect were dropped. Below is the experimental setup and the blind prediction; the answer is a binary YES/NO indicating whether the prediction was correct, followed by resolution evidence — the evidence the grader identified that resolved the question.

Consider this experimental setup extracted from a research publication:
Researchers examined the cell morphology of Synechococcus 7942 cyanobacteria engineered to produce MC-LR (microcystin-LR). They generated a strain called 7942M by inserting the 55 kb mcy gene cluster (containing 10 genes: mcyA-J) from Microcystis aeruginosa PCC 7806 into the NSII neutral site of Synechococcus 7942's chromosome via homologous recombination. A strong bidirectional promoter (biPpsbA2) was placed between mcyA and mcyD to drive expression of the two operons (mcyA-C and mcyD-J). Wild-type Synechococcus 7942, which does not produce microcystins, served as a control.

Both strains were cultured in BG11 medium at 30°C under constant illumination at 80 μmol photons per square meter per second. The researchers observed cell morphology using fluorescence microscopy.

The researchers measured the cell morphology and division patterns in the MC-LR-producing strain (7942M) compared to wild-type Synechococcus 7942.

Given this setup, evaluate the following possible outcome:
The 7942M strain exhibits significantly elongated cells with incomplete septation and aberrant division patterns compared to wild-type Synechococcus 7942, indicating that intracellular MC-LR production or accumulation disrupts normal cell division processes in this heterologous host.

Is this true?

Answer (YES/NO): YES